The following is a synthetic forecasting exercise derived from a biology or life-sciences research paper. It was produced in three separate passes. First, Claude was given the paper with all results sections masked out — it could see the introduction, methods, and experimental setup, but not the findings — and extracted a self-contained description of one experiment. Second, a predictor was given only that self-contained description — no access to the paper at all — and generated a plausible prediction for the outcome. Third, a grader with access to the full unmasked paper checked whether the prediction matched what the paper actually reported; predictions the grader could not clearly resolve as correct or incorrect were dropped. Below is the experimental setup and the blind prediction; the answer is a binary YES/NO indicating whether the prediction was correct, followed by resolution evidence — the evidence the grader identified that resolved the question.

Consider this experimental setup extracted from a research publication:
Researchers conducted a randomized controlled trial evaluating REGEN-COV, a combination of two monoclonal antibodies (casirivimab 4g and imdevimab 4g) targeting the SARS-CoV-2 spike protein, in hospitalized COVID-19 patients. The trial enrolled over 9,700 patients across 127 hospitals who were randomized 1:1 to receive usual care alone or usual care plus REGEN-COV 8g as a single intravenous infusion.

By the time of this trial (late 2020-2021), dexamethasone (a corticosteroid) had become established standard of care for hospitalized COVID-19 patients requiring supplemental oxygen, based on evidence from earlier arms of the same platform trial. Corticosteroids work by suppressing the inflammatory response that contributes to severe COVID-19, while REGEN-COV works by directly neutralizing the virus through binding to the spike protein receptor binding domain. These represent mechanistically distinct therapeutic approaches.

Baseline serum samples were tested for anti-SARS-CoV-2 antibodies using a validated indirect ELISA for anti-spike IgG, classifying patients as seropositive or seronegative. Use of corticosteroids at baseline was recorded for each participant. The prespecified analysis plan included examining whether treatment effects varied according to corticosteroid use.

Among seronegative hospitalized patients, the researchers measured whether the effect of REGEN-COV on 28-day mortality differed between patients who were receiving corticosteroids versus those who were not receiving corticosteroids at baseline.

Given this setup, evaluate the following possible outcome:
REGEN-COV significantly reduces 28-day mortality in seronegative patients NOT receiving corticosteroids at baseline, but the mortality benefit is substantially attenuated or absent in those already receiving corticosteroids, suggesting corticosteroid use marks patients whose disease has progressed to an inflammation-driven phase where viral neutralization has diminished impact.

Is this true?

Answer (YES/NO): NO